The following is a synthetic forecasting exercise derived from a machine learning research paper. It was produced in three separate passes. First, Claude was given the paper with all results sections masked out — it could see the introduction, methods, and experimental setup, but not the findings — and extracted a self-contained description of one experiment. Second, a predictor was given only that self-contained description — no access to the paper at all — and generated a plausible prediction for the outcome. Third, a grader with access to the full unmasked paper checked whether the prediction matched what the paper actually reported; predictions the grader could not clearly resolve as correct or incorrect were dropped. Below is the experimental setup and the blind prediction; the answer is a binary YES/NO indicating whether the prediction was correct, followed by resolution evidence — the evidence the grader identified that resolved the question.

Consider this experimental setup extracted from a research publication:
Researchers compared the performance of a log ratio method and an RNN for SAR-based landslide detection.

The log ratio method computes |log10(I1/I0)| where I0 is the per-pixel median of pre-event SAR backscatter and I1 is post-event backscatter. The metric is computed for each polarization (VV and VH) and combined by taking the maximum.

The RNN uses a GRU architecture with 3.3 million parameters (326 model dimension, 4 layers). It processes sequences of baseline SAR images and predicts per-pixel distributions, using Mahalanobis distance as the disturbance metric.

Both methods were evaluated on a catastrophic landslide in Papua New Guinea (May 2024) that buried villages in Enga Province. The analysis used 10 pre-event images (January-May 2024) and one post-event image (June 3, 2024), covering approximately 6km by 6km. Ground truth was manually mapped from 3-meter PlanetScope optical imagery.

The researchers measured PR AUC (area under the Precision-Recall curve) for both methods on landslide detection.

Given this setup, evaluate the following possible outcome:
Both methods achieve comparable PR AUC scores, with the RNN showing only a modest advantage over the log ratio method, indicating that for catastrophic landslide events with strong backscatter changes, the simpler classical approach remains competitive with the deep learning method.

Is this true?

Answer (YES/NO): NO